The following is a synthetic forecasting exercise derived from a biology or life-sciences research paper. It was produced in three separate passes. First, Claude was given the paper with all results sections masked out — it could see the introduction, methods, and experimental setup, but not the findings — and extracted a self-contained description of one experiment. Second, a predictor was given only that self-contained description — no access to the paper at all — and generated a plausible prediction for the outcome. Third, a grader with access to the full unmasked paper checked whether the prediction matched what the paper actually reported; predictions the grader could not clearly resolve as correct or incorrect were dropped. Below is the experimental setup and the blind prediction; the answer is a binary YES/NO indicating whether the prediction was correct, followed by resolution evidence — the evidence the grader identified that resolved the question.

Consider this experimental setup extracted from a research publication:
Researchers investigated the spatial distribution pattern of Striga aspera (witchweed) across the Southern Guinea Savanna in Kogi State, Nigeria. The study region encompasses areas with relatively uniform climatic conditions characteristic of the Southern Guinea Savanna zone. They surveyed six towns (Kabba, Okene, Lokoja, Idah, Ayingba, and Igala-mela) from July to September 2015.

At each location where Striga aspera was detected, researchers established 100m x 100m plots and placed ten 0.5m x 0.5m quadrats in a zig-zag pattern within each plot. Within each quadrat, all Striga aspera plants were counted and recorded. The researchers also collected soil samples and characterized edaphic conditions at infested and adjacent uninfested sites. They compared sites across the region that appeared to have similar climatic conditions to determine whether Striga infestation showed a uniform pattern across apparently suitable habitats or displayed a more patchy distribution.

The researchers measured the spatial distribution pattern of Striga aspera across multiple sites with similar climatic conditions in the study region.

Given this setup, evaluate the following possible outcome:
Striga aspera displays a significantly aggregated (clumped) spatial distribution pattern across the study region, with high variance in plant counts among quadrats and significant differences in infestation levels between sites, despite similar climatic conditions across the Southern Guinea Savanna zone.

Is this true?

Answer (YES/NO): YES